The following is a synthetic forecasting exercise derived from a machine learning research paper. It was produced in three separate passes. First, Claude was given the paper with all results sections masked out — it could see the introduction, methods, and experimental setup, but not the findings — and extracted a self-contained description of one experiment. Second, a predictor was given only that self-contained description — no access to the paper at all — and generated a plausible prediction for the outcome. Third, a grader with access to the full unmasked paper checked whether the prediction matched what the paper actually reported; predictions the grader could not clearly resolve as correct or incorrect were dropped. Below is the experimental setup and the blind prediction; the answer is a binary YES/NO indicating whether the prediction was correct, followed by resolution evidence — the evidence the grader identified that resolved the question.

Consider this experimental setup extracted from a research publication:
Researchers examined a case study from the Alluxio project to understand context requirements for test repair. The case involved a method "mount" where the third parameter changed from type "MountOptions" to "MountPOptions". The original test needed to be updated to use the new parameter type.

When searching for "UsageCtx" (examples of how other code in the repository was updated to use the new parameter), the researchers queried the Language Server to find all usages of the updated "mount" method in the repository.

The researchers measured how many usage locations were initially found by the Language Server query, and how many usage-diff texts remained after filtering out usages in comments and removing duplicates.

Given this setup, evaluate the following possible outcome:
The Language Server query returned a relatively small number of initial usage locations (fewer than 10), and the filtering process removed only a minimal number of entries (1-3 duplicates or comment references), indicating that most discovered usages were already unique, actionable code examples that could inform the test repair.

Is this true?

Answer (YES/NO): NO